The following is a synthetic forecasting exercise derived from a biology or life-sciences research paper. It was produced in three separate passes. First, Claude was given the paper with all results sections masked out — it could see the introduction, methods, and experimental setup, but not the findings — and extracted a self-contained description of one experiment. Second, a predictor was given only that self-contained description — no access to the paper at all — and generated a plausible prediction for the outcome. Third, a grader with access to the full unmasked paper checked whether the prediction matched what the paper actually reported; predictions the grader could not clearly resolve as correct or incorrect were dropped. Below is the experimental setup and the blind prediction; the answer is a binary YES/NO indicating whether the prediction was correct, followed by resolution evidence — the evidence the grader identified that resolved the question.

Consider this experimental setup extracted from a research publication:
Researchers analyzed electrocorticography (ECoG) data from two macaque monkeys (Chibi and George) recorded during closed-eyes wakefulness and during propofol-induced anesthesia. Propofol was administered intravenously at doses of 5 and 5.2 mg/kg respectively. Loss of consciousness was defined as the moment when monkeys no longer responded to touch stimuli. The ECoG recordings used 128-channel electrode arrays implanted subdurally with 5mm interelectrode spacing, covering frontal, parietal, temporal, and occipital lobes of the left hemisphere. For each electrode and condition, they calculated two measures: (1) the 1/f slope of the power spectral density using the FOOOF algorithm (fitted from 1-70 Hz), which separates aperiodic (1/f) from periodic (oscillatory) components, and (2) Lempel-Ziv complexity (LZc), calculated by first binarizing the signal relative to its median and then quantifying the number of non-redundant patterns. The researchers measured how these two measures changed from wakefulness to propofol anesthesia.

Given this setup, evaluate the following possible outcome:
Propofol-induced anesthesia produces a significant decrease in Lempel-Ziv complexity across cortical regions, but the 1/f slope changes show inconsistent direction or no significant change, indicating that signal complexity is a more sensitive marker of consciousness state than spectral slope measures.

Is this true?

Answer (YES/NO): NO